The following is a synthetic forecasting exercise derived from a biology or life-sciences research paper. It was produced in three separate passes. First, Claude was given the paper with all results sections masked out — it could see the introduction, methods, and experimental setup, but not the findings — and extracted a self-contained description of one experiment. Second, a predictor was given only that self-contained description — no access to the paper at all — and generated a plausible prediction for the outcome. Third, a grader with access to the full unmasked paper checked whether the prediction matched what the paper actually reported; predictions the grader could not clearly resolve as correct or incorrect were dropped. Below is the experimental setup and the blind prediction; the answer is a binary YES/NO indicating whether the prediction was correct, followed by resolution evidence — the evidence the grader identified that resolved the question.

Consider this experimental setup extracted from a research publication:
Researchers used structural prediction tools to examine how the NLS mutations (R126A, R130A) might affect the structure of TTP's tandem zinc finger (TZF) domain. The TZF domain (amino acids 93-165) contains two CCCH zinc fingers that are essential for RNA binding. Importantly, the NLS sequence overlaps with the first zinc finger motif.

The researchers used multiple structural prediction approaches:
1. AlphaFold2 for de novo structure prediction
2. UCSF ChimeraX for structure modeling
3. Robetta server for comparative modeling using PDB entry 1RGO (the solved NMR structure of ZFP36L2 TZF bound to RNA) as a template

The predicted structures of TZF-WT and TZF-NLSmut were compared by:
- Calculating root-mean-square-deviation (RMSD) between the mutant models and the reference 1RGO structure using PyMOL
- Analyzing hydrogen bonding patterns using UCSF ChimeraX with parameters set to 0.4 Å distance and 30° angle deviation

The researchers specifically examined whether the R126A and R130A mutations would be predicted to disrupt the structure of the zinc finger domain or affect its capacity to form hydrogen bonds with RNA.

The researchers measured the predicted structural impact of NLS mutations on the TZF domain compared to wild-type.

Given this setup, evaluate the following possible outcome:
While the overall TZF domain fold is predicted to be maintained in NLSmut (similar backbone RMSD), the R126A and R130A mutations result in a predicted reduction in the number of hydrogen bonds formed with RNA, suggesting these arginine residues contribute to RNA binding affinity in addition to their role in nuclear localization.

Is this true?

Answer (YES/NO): NO